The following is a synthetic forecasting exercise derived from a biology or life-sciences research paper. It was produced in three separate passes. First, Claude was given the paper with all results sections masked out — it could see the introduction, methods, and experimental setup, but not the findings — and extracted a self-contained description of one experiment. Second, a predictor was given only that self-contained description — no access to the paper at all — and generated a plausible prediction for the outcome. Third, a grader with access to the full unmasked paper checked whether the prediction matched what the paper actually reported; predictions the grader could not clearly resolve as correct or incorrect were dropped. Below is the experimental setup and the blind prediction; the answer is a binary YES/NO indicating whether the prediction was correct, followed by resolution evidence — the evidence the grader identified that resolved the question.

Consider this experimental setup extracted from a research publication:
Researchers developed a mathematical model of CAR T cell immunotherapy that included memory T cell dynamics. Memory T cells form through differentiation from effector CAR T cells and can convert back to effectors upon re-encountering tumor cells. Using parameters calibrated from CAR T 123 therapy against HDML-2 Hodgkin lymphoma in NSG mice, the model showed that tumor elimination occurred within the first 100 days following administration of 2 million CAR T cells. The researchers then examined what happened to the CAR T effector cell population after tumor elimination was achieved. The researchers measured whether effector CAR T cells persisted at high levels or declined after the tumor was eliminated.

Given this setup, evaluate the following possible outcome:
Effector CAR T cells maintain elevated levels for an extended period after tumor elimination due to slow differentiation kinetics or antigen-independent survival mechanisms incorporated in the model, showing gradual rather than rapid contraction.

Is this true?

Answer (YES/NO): NO